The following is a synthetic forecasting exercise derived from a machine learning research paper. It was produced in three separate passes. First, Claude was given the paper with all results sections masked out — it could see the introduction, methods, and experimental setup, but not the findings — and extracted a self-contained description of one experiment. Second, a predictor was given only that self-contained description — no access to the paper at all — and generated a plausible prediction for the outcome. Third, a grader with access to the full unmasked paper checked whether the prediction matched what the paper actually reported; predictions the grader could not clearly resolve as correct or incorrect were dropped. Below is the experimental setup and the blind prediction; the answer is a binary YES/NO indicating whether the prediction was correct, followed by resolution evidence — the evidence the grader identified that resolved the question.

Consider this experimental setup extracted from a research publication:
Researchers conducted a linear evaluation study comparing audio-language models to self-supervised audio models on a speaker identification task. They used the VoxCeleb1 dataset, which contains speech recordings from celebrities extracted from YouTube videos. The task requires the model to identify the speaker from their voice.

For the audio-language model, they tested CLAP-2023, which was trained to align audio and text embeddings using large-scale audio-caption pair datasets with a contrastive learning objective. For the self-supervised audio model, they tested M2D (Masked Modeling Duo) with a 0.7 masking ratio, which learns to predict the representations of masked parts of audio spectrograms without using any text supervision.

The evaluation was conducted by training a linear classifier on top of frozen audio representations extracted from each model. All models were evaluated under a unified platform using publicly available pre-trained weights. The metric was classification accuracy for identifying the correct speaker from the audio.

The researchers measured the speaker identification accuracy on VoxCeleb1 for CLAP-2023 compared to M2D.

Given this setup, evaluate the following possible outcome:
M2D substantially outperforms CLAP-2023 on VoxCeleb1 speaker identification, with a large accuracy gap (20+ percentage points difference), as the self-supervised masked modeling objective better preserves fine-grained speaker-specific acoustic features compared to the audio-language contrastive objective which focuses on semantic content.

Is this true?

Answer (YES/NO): YES